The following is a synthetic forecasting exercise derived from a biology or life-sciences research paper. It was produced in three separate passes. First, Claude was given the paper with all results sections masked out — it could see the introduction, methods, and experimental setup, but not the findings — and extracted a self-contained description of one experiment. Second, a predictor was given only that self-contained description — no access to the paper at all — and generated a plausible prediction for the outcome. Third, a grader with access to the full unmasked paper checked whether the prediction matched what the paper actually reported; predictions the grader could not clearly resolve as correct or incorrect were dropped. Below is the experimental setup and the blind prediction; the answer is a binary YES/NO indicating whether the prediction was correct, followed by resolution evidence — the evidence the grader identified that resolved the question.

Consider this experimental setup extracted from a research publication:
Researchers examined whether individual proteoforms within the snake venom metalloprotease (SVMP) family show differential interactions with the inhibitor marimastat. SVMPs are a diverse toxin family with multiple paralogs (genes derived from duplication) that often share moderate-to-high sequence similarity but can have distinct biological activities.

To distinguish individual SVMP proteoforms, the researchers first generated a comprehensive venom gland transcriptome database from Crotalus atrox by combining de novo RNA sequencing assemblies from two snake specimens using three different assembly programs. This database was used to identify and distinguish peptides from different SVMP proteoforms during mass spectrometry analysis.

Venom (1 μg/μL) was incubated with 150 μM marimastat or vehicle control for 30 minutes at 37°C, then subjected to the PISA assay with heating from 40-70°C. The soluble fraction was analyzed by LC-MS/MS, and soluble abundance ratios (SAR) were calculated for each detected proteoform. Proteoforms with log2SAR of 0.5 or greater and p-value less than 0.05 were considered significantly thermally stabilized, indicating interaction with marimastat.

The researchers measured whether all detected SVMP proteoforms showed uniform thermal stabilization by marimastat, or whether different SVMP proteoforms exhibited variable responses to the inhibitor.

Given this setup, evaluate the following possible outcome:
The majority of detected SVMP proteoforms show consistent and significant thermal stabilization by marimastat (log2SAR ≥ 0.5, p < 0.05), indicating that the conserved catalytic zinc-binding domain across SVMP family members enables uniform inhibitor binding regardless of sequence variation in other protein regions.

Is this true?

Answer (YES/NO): NO